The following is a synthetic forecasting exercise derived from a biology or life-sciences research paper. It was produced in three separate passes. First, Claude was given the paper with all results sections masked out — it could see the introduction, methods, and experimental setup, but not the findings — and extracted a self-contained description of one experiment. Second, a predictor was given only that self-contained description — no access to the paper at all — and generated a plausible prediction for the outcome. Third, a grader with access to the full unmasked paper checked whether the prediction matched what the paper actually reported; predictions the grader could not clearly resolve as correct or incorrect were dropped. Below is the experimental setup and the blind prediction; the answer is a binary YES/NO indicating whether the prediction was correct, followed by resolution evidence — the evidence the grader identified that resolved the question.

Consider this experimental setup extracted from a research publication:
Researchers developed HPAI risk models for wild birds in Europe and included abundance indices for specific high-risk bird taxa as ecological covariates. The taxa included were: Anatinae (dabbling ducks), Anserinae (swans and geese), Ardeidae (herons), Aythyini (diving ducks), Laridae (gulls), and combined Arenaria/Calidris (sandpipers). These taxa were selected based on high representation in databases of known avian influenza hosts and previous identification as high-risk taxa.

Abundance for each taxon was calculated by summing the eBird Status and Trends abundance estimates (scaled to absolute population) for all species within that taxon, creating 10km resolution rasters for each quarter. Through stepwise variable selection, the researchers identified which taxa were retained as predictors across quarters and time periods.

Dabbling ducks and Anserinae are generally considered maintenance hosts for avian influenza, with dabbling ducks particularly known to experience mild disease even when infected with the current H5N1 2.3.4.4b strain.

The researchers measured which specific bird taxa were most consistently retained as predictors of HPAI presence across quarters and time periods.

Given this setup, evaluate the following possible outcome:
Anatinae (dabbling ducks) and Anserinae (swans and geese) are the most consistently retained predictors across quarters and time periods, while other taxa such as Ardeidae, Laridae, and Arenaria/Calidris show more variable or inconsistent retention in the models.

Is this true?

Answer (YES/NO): NO